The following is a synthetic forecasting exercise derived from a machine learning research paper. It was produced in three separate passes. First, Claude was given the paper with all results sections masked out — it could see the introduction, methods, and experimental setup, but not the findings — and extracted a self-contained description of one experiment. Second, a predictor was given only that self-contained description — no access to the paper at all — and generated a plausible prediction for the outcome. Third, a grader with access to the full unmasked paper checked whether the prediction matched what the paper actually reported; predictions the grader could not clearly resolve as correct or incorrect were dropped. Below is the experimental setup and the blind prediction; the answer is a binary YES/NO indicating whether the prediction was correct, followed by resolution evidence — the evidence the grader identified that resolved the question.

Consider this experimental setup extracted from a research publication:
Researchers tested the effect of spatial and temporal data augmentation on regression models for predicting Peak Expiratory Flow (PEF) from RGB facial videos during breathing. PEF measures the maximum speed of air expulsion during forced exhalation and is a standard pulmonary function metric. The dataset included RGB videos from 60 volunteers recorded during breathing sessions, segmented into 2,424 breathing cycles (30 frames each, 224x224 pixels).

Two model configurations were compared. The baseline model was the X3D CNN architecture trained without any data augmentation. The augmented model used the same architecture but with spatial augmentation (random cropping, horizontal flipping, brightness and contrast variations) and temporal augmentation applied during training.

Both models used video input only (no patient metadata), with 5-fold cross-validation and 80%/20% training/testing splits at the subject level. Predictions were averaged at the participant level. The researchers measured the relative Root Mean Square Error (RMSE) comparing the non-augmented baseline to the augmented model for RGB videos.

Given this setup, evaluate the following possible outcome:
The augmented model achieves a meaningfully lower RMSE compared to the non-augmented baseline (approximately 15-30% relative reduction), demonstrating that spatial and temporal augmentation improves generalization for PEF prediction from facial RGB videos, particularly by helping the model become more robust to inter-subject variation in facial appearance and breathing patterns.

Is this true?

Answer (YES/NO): NO